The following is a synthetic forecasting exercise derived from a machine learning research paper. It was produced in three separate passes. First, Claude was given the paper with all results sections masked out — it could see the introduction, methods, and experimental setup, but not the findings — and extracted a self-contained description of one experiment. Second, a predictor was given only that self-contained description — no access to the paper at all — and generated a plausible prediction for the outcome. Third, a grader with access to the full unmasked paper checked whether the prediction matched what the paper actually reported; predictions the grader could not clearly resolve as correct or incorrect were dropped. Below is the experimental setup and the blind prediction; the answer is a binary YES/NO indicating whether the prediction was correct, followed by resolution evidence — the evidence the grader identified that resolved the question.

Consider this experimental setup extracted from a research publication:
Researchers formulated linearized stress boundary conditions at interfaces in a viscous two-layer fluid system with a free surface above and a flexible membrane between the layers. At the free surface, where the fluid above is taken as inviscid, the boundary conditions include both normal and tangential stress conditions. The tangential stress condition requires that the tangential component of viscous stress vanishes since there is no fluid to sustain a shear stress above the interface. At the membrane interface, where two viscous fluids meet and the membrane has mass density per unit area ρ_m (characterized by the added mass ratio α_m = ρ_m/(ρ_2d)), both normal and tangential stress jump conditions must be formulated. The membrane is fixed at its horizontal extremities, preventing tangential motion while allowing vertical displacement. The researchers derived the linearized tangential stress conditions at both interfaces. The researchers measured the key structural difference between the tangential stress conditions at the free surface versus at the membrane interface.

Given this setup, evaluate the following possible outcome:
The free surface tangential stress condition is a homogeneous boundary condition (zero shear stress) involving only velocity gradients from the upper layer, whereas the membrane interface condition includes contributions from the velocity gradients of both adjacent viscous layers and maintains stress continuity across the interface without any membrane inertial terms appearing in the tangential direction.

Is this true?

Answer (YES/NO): NO